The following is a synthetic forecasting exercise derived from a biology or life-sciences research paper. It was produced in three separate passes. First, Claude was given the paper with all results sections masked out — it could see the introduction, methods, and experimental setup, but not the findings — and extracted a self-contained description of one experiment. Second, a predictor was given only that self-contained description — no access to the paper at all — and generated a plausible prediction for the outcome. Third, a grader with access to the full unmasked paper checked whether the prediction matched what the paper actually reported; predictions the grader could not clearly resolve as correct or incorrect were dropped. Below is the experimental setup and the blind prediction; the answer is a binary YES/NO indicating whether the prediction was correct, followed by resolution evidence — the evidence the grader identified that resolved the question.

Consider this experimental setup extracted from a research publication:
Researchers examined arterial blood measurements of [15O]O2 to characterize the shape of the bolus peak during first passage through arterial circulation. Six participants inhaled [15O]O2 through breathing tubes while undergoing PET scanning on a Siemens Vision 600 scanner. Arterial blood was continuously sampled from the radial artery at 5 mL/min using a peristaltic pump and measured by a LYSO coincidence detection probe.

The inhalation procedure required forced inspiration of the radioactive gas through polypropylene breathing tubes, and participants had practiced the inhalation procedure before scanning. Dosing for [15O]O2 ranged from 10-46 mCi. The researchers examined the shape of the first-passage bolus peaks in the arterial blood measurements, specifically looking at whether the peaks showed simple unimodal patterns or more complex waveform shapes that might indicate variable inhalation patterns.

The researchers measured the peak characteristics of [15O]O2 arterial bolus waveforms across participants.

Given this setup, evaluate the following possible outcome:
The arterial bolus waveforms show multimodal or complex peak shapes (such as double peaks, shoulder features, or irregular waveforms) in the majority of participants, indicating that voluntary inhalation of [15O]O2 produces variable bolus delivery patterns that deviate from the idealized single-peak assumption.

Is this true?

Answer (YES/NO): YES